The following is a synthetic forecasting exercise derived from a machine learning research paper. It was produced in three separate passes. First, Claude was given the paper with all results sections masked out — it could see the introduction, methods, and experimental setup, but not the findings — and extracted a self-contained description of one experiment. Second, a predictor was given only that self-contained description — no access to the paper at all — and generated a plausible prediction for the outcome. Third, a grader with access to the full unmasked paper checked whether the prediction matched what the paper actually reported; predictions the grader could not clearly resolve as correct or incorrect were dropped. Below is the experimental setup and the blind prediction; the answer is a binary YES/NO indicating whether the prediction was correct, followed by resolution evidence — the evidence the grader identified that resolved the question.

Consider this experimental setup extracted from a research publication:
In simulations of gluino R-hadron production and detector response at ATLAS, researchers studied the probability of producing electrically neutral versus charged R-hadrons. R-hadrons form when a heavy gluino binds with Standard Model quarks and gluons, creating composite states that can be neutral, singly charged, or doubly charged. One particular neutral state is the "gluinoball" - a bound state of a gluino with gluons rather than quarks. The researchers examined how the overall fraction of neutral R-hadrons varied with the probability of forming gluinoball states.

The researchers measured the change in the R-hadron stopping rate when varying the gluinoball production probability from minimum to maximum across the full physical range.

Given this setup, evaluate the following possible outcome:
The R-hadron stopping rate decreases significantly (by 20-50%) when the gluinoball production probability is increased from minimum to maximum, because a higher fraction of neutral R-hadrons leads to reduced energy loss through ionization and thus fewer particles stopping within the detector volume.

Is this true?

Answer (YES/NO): NO